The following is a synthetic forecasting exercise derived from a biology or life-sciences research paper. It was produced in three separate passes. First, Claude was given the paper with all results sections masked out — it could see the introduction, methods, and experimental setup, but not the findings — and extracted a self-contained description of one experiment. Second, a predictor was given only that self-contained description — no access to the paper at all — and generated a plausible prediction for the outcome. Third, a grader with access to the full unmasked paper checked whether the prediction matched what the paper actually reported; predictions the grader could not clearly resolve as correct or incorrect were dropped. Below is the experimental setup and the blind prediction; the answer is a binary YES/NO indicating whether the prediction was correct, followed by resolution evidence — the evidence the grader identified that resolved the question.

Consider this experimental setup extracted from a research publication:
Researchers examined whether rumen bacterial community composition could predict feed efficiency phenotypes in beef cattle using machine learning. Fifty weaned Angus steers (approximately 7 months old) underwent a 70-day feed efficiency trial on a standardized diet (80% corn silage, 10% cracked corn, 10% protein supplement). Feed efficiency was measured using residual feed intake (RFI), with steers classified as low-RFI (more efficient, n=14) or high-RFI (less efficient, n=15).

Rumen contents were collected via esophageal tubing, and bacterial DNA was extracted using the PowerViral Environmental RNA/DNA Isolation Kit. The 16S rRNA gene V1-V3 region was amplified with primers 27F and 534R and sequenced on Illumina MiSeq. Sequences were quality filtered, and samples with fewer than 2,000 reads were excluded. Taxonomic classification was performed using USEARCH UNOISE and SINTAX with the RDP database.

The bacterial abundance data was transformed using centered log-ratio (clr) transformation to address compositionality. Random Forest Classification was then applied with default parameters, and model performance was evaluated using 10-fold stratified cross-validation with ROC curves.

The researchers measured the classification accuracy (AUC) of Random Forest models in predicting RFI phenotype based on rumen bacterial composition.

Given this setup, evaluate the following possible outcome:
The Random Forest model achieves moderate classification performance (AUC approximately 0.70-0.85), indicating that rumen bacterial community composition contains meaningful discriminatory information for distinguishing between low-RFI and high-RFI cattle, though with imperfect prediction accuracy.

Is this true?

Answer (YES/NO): YES